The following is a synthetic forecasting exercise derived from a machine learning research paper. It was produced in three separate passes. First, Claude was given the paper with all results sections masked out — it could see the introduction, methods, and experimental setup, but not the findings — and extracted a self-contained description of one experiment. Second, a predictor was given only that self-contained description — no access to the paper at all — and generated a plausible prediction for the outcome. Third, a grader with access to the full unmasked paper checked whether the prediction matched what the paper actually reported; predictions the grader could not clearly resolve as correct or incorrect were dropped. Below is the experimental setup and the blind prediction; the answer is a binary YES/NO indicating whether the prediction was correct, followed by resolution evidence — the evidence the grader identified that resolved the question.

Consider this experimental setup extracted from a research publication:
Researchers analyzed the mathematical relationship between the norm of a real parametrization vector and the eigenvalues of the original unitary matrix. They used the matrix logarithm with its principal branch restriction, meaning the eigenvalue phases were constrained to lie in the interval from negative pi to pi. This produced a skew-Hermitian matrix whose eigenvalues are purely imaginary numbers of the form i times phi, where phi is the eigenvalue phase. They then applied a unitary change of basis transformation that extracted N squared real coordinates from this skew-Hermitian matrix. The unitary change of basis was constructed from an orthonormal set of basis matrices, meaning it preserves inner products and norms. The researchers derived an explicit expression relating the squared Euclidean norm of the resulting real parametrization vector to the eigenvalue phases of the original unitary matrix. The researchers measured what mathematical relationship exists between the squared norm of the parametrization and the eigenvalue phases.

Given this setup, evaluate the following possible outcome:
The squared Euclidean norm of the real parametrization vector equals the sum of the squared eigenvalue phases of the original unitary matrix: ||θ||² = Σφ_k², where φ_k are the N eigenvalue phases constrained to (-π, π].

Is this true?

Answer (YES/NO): YES